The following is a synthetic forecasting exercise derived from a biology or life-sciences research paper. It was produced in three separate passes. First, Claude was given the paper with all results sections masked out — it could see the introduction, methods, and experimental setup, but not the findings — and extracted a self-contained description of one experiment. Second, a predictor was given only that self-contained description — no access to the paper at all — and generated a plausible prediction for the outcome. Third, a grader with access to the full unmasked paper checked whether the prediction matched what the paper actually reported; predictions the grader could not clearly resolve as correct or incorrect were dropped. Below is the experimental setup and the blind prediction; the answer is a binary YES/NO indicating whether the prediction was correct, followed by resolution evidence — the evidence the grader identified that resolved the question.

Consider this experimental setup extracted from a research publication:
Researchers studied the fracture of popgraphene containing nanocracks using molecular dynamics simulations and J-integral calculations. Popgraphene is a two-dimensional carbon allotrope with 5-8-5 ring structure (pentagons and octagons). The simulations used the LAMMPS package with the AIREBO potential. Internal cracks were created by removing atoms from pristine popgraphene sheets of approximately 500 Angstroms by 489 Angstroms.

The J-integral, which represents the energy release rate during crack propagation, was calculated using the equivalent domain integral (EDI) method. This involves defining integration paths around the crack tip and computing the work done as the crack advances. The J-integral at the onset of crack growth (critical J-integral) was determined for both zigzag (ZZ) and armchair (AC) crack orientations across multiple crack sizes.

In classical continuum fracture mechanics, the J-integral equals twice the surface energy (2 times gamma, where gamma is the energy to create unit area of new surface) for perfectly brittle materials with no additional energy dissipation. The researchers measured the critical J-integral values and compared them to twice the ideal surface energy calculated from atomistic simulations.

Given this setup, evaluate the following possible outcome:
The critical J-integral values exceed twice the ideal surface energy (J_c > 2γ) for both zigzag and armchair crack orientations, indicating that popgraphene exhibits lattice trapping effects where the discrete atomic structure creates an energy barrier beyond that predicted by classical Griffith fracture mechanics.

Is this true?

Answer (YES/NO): NO